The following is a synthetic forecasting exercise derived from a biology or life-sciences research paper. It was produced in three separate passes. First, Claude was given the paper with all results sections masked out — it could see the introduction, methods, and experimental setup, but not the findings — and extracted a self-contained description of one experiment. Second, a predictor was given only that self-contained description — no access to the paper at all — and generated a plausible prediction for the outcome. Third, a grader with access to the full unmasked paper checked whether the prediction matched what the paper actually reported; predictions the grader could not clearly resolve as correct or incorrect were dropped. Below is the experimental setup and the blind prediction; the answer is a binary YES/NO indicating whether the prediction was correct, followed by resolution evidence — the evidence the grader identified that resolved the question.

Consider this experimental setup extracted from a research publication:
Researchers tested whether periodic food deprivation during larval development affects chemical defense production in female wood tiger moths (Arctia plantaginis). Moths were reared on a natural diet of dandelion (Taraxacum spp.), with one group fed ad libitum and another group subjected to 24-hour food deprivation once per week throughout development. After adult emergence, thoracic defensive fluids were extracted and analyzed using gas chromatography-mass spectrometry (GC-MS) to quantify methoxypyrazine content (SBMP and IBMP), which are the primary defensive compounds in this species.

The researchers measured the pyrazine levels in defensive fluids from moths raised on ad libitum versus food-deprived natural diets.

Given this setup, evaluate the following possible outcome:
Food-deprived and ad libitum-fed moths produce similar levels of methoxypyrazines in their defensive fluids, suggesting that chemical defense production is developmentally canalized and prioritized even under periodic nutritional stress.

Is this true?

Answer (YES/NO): YES